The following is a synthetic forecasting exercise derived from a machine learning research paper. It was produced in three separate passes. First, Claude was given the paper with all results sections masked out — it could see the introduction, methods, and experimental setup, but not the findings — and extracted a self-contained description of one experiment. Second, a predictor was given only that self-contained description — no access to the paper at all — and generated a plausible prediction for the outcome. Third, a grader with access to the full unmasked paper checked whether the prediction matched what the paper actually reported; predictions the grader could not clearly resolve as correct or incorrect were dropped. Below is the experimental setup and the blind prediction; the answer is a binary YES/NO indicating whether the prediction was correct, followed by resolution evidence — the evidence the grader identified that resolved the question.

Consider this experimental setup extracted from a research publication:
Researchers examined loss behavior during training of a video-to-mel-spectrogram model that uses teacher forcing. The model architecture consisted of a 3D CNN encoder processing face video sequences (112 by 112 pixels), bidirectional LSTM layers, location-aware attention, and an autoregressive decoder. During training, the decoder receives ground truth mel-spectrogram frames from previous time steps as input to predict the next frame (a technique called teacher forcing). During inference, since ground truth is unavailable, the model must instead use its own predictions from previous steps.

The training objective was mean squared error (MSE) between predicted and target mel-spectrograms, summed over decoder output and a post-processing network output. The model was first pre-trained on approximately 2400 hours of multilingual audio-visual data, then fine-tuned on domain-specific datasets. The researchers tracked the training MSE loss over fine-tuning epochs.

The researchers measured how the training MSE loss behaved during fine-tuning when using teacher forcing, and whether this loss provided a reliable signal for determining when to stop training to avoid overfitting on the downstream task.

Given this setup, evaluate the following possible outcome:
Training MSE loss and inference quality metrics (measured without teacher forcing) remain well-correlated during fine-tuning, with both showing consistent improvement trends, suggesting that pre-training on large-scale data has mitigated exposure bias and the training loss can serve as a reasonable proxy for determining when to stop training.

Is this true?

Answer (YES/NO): NO